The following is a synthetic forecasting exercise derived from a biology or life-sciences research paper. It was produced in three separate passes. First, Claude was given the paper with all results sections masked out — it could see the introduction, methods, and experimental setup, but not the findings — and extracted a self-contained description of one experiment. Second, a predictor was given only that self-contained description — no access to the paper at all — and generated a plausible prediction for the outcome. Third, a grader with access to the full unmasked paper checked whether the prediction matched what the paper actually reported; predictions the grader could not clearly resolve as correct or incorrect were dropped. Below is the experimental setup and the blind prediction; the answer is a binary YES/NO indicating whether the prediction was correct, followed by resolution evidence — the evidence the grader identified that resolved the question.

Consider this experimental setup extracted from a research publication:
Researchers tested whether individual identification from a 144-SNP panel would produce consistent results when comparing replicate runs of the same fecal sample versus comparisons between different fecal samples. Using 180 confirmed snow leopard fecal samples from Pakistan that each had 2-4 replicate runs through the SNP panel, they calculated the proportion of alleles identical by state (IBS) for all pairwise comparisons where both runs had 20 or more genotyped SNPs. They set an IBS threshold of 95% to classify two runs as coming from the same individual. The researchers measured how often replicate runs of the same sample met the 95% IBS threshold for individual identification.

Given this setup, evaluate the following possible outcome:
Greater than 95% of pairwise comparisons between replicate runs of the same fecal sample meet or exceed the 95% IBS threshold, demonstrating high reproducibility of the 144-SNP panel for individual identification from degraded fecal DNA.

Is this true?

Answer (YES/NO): YES